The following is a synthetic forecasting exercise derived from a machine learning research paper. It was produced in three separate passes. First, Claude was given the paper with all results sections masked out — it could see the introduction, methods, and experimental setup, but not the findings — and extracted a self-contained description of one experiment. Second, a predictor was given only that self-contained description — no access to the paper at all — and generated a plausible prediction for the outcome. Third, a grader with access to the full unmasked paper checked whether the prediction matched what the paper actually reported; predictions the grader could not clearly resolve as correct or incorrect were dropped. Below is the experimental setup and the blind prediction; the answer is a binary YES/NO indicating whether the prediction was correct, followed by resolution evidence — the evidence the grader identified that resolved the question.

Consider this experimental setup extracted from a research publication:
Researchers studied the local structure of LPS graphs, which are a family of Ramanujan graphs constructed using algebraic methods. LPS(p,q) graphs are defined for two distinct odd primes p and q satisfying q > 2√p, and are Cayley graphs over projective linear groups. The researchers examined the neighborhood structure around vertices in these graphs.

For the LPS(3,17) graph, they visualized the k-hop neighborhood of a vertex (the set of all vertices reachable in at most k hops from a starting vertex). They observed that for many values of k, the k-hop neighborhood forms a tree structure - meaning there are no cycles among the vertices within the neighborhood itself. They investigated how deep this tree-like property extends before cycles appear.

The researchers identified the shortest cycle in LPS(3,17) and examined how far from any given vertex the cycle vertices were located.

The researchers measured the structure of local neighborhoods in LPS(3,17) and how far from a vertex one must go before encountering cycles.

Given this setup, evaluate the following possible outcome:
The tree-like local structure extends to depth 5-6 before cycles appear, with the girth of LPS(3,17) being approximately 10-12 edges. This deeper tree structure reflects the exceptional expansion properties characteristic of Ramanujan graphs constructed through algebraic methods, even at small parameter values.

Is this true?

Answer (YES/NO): YES